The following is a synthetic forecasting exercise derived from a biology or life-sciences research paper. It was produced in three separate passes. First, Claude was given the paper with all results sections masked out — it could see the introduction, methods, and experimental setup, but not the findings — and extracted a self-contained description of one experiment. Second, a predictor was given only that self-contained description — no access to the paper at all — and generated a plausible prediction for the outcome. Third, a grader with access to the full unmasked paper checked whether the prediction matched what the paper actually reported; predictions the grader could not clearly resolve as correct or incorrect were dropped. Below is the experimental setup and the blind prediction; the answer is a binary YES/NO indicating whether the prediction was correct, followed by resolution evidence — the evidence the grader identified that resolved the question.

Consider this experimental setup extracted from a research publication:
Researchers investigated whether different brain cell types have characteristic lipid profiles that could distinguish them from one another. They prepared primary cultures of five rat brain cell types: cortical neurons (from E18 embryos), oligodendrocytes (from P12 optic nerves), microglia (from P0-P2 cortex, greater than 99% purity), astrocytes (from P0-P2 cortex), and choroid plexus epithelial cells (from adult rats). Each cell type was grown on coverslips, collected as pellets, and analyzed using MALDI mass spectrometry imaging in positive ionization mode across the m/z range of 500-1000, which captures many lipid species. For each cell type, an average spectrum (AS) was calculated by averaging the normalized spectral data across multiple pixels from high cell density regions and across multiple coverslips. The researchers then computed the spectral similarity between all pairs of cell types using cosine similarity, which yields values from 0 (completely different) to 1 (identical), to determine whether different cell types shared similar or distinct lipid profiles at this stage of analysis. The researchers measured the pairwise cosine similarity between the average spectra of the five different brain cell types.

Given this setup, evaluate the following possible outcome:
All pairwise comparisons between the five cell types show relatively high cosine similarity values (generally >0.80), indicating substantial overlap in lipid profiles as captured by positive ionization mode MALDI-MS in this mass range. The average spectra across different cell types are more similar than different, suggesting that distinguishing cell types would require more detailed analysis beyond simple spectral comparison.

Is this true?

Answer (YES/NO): YES